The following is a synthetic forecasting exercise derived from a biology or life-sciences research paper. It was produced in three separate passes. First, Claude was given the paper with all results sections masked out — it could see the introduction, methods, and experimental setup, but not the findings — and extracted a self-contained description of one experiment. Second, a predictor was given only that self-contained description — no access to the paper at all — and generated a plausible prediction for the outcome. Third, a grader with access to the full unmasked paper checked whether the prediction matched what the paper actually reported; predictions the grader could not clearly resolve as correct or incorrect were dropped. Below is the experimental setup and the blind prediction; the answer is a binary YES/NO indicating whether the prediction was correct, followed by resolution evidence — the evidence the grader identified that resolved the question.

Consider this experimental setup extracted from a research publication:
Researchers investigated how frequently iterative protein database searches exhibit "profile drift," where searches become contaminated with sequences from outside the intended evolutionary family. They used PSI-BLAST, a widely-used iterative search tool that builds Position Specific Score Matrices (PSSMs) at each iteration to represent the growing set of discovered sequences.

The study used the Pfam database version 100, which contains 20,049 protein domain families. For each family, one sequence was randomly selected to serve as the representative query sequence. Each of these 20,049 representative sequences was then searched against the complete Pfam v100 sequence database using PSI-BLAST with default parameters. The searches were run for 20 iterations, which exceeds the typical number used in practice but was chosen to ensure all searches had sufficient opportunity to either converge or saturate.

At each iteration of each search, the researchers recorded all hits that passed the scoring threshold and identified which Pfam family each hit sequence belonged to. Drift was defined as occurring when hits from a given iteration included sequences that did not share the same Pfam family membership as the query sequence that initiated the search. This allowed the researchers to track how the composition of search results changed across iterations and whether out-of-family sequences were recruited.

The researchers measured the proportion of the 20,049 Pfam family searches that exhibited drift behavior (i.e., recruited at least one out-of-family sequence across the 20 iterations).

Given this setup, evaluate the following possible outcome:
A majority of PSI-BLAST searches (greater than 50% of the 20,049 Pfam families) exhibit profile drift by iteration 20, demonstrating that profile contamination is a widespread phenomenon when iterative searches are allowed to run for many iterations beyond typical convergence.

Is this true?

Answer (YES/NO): NO